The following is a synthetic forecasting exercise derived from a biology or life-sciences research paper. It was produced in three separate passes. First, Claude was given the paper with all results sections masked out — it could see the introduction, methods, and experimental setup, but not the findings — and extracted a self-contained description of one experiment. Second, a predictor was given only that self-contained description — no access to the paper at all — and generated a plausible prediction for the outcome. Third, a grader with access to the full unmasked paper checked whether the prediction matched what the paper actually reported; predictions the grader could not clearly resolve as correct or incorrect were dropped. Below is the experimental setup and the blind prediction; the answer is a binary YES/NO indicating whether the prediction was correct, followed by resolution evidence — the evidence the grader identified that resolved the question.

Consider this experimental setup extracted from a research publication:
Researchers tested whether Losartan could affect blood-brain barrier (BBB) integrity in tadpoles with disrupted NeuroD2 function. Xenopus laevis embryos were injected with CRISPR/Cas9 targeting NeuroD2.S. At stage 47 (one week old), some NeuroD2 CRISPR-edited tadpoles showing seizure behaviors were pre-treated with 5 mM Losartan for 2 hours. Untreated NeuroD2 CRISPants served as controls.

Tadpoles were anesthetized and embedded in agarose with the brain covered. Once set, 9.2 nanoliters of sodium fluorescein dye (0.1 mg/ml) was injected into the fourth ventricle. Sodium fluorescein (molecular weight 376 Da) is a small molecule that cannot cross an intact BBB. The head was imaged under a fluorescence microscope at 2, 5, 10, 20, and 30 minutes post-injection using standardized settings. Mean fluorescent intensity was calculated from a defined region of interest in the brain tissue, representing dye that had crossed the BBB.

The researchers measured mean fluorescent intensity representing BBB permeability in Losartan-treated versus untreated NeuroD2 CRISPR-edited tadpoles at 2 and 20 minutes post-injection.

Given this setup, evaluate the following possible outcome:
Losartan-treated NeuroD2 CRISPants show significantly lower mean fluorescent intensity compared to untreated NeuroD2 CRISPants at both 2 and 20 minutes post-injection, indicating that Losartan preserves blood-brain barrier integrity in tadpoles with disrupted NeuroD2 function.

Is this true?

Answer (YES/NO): NO